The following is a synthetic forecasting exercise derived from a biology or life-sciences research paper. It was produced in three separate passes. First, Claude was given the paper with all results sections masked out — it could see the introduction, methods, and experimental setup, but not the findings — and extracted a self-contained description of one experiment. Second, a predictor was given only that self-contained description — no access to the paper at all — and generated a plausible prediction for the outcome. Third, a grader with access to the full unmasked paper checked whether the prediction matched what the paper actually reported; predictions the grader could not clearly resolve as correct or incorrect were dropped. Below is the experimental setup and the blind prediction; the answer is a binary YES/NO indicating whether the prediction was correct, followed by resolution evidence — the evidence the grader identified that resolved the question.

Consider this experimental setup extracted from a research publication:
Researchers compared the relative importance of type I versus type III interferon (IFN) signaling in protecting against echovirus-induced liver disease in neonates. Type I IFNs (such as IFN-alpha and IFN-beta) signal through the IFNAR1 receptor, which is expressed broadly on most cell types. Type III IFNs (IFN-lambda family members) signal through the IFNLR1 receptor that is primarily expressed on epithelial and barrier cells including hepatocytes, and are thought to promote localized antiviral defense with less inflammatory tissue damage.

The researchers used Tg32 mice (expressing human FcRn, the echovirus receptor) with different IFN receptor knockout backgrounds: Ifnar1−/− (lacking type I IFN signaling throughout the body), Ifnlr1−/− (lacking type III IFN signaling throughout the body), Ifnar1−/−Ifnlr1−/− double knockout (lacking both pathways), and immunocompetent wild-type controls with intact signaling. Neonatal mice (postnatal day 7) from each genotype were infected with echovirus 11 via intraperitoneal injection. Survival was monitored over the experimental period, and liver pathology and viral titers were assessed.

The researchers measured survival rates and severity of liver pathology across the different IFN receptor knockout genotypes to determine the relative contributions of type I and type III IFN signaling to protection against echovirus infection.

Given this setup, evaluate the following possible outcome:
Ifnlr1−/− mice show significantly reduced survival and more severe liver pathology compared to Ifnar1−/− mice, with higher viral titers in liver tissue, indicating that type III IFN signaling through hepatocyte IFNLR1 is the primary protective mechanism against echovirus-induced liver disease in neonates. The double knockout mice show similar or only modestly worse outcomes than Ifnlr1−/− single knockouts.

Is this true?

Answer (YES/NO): NO